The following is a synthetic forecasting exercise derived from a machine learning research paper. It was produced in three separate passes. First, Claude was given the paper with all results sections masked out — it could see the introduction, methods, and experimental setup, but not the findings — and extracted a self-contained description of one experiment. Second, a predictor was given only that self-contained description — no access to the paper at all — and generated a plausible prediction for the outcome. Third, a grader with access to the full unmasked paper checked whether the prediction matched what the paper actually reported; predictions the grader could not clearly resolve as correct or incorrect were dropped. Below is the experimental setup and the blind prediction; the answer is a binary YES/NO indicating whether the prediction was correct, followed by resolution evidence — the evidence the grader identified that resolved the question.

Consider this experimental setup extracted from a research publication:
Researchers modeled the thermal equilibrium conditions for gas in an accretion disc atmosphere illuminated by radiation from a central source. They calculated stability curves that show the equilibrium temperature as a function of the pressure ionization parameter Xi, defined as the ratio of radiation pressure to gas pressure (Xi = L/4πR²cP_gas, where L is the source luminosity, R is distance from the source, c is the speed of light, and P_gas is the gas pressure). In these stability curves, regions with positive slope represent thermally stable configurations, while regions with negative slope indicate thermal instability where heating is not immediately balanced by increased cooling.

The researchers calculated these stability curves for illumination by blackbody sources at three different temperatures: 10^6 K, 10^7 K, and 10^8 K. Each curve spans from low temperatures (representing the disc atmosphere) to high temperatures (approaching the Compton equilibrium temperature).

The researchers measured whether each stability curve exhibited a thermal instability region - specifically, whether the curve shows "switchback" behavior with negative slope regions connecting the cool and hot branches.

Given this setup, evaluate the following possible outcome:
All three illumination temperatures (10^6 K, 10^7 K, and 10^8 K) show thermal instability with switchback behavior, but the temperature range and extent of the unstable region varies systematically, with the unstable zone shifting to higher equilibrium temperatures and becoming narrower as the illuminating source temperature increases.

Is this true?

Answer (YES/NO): NO